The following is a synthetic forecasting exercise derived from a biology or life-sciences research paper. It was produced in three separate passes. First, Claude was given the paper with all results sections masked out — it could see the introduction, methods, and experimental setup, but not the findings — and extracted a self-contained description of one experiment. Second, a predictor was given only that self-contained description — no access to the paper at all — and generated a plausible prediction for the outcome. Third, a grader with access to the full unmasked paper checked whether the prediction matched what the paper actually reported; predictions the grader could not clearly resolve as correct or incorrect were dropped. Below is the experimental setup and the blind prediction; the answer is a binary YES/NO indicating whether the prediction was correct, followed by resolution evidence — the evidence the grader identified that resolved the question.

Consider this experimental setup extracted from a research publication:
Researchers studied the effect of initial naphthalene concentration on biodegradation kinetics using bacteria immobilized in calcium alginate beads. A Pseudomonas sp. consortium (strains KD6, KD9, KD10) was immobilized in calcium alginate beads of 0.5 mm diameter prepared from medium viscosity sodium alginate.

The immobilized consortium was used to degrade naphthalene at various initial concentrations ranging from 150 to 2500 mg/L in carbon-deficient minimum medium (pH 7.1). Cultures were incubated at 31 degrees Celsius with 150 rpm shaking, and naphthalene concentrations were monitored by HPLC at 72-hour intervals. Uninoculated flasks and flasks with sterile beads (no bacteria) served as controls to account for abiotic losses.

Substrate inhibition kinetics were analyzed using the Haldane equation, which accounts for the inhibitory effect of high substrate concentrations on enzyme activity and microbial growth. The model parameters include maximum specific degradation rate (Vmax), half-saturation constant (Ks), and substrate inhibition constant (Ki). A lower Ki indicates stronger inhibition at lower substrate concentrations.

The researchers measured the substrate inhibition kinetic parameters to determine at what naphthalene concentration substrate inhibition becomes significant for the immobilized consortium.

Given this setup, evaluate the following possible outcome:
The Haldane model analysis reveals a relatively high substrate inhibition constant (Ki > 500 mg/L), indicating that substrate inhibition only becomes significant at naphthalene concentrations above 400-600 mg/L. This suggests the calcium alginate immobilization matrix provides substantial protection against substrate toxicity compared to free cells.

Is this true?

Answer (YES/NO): YES